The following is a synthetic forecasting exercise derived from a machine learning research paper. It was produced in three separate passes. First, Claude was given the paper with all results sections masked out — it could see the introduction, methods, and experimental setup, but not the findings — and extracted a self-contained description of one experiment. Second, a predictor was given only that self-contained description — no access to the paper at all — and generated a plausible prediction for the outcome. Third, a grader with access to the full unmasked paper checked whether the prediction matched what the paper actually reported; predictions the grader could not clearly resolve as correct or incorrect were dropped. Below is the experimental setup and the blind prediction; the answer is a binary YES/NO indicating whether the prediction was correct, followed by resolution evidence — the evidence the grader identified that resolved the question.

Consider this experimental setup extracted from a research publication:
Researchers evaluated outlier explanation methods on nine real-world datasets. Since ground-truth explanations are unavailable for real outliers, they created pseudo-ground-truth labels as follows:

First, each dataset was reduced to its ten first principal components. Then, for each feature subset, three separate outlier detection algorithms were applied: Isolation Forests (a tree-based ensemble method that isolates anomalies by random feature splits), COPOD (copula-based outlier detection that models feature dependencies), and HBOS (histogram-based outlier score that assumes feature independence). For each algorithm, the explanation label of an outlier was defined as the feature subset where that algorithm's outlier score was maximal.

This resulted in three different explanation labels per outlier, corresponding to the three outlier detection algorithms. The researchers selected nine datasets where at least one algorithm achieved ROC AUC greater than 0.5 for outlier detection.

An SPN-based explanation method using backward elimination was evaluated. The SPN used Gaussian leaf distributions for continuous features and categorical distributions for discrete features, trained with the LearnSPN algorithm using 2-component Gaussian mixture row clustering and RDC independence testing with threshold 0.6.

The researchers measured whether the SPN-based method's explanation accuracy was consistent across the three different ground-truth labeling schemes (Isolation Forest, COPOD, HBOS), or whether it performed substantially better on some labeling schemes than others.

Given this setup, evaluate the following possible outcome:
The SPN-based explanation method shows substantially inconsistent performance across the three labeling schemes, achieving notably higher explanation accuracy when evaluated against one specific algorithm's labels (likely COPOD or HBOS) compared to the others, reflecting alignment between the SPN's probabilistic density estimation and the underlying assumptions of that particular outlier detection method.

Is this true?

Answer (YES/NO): YES